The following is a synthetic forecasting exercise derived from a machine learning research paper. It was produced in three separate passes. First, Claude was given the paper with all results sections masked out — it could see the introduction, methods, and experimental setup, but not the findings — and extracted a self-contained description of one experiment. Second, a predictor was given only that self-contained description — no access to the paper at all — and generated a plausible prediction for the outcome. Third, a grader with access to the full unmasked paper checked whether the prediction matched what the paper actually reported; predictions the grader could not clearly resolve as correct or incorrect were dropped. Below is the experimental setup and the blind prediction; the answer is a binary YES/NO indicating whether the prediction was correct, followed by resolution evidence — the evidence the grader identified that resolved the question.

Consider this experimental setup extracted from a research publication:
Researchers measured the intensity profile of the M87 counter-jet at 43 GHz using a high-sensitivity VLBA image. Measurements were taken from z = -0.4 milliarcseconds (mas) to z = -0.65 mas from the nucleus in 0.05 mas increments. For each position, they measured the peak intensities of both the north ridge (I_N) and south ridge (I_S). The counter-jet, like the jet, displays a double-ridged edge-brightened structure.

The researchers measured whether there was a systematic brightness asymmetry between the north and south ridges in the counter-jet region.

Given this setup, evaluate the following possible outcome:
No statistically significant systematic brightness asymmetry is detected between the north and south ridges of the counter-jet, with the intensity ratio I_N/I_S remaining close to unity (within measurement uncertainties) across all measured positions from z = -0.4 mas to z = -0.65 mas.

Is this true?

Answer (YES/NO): NO